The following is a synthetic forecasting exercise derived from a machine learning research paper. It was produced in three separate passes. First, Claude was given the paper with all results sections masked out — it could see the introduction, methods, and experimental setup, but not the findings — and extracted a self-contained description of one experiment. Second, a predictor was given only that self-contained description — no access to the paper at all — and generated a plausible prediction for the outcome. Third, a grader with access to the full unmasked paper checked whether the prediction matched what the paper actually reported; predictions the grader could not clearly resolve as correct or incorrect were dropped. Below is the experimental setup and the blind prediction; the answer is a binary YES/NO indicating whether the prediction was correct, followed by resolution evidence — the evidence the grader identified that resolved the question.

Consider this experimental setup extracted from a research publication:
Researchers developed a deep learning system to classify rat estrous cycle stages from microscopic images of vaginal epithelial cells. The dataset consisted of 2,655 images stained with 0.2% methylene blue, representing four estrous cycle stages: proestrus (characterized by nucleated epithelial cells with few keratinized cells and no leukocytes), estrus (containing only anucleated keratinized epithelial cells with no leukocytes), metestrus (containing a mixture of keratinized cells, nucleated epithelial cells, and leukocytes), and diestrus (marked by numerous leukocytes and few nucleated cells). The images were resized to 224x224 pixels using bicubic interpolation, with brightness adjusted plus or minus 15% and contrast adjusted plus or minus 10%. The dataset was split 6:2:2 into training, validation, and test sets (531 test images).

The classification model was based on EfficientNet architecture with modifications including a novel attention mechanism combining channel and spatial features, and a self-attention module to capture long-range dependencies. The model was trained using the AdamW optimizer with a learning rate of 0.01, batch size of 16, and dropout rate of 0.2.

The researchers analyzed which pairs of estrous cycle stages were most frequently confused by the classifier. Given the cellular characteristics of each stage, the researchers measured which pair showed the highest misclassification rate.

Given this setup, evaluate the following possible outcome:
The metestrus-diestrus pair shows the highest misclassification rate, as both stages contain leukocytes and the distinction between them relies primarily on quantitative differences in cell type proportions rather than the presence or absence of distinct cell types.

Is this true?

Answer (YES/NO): YES